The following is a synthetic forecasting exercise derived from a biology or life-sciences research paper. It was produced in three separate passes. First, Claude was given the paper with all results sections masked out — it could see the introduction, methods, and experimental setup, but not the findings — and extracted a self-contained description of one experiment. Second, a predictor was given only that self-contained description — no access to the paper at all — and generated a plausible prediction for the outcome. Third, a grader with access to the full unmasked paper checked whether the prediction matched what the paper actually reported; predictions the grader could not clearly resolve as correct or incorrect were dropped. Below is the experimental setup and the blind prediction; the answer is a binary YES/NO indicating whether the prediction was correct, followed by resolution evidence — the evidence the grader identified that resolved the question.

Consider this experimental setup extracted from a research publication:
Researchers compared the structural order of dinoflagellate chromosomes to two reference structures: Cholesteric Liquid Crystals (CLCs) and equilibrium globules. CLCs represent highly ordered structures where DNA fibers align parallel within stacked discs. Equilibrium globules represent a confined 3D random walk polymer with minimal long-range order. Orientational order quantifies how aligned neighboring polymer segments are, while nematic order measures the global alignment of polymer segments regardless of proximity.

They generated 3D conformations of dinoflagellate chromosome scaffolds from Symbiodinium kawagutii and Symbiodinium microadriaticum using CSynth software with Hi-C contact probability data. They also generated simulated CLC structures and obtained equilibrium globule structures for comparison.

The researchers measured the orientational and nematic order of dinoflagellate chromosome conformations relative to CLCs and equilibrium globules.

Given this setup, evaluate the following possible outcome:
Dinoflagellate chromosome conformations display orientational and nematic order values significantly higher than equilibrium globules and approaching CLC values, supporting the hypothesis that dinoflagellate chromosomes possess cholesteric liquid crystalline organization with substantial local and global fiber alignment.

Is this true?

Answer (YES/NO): NO